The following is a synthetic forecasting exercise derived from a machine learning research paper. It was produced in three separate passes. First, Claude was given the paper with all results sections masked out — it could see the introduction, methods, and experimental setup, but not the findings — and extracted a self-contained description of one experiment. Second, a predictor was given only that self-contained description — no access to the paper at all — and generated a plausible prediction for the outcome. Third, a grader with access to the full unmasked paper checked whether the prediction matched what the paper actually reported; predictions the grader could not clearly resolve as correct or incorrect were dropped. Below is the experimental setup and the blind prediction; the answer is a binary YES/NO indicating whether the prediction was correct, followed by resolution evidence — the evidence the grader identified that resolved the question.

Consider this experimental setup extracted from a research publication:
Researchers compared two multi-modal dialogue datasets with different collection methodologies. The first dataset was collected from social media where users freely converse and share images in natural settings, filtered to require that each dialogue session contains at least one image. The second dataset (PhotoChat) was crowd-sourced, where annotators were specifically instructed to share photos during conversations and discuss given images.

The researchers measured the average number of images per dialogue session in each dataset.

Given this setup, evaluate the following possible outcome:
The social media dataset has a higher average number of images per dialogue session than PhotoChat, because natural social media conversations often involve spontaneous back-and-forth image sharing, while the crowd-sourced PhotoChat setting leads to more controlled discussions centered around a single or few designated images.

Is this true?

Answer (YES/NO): YES